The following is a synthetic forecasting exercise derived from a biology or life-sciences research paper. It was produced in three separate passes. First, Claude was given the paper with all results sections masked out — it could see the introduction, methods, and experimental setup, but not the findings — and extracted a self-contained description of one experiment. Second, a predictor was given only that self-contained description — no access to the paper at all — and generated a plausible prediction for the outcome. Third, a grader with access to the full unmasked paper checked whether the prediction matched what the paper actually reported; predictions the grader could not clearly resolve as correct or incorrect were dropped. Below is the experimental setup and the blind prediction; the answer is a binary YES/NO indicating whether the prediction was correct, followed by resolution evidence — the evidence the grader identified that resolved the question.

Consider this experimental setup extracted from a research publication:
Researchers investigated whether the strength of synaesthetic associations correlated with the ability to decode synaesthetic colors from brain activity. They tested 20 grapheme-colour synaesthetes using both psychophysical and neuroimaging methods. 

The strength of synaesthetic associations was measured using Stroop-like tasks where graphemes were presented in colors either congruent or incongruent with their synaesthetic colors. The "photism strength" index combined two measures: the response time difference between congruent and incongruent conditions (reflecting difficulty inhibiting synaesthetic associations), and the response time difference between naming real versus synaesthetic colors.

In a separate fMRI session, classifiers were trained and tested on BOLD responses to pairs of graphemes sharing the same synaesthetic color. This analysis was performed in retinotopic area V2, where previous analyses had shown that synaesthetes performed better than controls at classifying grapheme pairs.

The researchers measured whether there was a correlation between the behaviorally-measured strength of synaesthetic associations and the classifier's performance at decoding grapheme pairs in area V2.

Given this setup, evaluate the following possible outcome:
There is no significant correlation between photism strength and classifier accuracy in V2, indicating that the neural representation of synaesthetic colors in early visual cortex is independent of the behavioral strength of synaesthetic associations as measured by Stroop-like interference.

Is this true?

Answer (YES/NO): YES